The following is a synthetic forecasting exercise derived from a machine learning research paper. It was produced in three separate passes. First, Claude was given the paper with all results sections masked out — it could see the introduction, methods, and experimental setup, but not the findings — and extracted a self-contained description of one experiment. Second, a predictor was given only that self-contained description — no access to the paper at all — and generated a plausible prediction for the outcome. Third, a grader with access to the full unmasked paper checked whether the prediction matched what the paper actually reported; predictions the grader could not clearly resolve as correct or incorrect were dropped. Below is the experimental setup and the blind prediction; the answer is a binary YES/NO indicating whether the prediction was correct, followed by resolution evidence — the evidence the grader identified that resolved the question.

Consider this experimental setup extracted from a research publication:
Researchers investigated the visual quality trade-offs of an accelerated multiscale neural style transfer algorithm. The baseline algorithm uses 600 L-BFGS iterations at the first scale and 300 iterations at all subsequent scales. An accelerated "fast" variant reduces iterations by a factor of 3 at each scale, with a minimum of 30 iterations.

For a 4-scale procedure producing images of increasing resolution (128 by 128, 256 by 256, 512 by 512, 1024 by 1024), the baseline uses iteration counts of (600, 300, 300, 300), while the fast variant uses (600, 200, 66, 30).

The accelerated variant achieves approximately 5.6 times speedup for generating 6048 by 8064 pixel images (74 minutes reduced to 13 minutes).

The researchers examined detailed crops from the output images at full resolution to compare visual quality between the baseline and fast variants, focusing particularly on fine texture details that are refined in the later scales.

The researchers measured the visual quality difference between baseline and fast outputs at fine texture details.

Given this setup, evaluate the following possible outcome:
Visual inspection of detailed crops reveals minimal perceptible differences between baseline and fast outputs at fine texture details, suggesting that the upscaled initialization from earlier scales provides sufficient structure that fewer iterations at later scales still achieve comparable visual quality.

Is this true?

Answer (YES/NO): YES